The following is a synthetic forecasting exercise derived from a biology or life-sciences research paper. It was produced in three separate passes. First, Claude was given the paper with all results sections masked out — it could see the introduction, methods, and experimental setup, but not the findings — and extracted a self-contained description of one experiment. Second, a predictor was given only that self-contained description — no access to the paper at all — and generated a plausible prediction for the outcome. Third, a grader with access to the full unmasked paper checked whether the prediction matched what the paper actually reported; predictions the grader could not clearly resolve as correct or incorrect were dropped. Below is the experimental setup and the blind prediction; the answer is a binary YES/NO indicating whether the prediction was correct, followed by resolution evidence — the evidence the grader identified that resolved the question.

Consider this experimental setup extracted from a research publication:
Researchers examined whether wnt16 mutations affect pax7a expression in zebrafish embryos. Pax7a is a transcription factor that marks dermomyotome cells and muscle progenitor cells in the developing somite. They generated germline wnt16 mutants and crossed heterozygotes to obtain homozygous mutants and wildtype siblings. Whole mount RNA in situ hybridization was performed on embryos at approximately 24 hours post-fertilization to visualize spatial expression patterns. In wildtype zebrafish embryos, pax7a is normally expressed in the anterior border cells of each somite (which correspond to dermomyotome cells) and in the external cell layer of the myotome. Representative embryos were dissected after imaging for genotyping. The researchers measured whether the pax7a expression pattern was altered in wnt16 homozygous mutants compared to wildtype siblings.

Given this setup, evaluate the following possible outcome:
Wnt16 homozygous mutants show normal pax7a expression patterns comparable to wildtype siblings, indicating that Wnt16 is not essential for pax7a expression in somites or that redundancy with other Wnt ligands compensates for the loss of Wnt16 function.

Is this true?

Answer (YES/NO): YES